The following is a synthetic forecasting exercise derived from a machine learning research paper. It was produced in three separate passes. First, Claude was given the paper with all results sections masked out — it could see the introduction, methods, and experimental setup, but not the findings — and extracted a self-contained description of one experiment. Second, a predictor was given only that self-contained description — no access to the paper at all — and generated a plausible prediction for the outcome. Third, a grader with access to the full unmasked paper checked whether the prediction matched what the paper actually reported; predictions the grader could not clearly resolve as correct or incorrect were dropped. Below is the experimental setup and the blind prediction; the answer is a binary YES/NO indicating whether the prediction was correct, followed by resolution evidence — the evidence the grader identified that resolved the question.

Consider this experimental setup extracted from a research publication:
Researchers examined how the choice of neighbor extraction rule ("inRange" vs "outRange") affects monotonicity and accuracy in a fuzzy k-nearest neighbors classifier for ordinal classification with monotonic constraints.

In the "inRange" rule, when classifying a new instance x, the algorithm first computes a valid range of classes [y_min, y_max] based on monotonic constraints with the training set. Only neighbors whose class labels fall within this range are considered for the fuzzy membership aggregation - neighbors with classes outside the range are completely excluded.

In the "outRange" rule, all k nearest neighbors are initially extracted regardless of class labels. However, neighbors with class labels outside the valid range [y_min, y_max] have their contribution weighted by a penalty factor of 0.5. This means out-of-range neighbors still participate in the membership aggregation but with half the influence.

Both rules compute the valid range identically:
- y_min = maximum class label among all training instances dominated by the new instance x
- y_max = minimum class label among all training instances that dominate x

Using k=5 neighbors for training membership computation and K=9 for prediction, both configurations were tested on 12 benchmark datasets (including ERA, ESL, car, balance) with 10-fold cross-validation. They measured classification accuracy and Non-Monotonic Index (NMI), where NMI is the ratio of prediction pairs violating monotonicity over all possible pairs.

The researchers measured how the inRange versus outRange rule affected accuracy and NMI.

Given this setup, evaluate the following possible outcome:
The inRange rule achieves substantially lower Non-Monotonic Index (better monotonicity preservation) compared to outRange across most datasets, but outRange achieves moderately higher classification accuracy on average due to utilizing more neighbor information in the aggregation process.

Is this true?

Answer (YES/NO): NO